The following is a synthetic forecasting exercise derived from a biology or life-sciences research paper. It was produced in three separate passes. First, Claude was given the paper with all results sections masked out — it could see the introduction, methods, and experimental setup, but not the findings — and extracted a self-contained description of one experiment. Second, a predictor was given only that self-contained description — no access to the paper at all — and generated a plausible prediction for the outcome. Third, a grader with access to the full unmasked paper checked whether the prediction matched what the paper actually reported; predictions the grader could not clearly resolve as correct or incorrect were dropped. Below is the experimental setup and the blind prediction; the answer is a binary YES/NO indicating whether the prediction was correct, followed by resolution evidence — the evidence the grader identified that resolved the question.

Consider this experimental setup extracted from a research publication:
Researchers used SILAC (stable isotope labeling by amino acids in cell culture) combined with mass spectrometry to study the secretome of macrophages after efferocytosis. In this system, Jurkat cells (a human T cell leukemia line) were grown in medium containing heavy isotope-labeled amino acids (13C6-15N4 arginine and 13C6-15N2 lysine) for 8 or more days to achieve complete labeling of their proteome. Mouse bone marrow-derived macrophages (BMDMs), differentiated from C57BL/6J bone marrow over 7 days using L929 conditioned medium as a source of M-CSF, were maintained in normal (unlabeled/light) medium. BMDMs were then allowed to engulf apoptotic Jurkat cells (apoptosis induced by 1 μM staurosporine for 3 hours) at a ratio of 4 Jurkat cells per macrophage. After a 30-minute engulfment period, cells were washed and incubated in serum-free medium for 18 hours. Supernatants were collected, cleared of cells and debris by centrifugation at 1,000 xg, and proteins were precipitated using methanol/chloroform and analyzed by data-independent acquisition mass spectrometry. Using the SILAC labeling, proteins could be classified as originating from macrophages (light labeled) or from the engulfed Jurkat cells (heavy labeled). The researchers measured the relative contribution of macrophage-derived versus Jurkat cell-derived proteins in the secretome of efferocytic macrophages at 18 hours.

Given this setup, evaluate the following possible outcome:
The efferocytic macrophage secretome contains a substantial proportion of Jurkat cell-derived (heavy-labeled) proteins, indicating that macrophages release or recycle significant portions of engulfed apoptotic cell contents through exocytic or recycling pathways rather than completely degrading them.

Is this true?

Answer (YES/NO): YES